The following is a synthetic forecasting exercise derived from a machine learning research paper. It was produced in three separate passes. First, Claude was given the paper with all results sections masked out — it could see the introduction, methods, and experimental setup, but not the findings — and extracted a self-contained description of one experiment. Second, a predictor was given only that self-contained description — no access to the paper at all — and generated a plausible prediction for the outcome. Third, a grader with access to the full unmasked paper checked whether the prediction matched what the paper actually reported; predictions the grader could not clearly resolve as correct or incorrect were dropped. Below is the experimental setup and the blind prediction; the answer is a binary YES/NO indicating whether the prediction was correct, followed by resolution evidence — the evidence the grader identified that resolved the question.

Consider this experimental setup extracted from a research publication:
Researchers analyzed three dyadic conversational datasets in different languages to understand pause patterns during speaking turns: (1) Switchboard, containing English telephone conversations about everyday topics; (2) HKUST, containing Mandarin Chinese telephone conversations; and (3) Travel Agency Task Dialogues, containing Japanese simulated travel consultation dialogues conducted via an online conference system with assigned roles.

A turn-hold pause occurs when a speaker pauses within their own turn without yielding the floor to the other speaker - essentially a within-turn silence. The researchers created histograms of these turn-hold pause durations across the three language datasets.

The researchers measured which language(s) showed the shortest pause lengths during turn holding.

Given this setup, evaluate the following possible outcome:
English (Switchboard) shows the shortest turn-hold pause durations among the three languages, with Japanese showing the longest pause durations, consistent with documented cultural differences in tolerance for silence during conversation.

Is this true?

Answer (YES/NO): NO